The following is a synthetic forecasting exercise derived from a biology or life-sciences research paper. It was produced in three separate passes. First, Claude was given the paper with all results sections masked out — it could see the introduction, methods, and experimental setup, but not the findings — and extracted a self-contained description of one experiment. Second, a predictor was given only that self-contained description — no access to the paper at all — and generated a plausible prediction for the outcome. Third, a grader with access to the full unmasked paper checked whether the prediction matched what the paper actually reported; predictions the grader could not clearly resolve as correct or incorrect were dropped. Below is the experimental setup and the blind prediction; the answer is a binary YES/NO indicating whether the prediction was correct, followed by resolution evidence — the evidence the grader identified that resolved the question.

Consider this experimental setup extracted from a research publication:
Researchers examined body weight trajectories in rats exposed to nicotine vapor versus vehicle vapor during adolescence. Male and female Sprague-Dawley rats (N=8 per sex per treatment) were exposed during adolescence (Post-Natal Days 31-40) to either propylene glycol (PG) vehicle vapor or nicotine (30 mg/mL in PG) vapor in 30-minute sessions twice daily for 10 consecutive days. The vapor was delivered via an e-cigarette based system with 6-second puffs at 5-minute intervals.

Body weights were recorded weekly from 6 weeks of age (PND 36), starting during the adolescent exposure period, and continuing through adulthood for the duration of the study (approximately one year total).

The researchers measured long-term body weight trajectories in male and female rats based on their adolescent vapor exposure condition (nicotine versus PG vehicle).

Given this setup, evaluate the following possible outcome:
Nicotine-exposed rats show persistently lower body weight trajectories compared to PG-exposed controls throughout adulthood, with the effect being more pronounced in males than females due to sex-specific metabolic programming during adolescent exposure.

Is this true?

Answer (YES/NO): NO